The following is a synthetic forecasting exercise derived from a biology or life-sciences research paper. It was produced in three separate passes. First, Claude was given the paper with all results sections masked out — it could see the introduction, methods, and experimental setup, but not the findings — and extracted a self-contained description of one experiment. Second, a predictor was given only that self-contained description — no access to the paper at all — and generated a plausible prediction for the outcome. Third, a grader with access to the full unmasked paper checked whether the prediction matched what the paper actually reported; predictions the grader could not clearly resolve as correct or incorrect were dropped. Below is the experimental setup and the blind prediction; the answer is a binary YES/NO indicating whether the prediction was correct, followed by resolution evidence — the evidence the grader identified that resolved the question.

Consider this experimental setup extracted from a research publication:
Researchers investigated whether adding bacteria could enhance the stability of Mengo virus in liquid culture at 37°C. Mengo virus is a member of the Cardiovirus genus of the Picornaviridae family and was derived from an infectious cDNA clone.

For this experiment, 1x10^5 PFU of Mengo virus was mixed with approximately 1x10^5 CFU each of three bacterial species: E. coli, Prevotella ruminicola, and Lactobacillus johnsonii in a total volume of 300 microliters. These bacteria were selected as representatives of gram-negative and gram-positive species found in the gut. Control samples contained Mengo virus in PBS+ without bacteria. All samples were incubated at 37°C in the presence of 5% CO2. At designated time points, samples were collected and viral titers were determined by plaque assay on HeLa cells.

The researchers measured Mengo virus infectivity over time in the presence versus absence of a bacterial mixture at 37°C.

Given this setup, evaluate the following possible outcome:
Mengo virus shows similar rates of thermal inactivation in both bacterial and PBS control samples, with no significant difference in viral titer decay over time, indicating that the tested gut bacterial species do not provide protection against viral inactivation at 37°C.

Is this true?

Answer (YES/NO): NO